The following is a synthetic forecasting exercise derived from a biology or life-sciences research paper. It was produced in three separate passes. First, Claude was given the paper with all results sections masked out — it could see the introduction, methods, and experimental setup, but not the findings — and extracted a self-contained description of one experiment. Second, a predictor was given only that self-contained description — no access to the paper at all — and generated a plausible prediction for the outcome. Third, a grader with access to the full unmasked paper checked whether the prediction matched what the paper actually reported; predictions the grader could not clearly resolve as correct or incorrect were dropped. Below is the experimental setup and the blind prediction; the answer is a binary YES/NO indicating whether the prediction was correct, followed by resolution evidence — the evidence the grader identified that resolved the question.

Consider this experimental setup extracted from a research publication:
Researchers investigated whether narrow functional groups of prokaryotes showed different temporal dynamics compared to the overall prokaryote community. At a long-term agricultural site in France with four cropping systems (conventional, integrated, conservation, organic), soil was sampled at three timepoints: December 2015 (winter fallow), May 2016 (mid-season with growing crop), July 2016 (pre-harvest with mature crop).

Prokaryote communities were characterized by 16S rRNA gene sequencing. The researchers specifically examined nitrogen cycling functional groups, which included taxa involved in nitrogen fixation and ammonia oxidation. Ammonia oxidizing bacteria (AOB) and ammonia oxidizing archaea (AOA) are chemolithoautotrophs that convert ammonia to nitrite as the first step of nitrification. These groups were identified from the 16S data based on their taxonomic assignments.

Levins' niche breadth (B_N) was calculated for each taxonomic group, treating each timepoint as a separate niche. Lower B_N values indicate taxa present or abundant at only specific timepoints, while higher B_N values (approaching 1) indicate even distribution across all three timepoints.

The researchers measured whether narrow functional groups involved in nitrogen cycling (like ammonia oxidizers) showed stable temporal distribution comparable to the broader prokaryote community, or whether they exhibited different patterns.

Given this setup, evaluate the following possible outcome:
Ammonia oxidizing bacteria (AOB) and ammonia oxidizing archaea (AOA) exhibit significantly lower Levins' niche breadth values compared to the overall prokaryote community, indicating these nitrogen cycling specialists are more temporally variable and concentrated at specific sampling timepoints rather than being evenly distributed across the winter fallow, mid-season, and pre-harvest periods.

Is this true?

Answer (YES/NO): YES